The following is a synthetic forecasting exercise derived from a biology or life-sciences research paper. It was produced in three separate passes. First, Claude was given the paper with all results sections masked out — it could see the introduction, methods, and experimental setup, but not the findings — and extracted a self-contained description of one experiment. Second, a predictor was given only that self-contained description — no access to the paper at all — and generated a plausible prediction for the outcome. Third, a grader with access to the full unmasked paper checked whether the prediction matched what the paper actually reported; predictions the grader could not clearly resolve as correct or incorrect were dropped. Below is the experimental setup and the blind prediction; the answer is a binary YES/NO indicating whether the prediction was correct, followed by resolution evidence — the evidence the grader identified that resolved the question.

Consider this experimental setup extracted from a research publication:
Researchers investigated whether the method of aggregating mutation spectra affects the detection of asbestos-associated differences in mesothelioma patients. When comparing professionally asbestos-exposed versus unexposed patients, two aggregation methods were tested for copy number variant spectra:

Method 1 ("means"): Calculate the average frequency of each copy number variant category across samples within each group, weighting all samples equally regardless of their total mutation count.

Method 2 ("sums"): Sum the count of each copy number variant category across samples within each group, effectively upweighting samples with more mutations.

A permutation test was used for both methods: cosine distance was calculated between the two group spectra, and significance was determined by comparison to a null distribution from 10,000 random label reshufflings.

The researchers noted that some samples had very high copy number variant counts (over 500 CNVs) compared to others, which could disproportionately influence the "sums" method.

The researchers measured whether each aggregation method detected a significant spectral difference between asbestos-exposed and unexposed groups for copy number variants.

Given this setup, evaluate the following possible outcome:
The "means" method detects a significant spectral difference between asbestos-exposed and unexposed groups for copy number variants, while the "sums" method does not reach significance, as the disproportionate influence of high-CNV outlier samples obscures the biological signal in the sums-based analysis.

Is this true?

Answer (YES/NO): NO